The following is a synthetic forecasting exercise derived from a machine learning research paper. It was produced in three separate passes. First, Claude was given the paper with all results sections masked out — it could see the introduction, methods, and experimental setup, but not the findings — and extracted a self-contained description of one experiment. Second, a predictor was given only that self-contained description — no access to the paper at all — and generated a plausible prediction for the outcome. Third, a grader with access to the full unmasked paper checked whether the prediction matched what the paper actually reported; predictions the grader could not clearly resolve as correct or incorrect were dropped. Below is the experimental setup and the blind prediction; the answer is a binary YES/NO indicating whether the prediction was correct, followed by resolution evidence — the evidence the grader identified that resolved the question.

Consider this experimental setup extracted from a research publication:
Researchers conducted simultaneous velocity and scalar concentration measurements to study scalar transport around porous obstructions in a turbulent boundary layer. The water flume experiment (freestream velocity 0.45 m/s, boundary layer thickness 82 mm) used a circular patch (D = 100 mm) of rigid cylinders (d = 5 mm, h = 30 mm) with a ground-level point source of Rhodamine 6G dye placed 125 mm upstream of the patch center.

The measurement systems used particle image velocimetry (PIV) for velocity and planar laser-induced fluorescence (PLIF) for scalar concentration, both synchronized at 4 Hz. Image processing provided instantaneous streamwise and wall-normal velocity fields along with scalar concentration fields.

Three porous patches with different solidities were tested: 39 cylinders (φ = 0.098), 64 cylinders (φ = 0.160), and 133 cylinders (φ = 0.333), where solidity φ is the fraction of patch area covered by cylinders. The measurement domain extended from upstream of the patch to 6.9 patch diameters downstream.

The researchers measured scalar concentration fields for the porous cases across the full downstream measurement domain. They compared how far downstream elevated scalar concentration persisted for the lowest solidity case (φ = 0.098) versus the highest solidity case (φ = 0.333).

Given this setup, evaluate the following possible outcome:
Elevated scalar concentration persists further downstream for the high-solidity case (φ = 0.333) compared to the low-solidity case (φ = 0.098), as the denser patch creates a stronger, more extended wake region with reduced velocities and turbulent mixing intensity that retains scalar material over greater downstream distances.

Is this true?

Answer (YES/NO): NO